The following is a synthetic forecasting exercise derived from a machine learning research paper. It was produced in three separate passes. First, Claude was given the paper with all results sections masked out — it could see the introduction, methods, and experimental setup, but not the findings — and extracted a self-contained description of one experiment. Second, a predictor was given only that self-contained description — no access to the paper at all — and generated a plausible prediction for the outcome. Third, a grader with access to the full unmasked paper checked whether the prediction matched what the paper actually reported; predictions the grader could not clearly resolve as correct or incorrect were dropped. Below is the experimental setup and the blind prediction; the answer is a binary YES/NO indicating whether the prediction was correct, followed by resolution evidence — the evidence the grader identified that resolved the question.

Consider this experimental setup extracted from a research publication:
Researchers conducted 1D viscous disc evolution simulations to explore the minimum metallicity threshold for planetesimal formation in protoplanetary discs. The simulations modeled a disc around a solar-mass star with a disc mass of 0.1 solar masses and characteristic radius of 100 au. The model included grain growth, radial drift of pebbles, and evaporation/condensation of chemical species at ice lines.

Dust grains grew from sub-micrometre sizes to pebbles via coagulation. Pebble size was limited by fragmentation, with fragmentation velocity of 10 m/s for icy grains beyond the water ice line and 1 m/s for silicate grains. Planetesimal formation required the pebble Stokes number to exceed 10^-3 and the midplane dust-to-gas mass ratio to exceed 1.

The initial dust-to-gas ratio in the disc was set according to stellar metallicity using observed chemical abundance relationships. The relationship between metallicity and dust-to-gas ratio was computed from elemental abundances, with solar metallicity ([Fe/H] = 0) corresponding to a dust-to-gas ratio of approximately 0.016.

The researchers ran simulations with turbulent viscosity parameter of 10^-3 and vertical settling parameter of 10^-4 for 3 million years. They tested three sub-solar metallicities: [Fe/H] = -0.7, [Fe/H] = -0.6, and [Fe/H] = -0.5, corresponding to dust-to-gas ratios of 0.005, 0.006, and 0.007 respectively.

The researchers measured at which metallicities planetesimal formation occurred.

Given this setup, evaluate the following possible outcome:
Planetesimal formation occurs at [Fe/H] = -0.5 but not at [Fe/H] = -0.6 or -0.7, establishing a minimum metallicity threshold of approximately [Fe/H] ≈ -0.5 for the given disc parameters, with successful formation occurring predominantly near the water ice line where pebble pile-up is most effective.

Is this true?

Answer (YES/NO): NO